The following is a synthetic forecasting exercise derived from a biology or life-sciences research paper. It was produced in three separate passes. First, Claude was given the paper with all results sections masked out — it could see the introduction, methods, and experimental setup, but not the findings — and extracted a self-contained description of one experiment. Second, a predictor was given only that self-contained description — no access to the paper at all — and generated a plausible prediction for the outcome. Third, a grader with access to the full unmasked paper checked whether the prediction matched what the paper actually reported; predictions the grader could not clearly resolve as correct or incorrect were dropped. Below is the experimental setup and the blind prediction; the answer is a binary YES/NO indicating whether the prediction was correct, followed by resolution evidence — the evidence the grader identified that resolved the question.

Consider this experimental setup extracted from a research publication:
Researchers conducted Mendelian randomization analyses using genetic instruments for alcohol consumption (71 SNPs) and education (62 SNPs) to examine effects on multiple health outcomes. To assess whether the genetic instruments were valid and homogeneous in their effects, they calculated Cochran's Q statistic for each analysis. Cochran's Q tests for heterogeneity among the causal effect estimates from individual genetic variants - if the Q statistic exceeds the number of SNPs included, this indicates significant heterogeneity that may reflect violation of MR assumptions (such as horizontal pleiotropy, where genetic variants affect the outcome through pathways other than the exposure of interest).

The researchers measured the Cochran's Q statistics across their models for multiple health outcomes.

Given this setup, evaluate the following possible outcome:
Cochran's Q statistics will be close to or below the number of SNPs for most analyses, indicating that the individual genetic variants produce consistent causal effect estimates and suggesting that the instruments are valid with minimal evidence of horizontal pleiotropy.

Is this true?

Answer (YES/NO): NO